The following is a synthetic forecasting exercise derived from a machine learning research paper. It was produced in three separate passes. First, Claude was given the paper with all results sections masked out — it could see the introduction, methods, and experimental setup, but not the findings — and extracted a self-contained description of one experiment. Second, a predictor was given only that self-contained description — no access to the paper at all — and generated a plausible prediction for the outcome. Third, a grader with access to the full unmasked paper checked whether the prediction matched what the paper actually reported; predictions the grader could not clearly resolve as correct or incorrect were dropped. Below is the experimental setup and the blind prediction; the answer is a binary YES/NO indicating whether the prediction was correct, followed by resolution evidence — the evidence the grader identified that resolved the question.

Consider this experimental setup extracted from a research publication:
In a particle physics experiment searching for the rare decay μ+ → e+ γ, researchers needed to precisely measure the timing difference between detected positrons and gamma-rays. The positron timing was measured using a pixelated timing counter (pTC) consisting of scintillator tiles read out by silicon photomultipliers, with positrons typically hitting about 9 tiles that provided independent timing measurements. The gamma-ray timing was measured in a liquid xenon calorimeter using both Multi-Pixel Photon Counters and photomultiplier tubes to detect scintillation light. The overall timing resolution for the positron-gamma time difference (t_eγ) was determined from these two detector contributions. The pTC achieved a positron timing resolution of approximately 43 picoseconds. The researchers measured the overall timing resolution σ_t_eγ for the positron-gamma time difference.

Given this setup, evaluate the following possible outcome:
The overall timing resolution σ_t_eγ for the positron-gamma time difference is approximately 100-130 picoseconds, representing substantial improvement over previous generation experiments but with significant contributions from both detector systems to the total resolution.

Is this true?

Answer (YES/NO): NO